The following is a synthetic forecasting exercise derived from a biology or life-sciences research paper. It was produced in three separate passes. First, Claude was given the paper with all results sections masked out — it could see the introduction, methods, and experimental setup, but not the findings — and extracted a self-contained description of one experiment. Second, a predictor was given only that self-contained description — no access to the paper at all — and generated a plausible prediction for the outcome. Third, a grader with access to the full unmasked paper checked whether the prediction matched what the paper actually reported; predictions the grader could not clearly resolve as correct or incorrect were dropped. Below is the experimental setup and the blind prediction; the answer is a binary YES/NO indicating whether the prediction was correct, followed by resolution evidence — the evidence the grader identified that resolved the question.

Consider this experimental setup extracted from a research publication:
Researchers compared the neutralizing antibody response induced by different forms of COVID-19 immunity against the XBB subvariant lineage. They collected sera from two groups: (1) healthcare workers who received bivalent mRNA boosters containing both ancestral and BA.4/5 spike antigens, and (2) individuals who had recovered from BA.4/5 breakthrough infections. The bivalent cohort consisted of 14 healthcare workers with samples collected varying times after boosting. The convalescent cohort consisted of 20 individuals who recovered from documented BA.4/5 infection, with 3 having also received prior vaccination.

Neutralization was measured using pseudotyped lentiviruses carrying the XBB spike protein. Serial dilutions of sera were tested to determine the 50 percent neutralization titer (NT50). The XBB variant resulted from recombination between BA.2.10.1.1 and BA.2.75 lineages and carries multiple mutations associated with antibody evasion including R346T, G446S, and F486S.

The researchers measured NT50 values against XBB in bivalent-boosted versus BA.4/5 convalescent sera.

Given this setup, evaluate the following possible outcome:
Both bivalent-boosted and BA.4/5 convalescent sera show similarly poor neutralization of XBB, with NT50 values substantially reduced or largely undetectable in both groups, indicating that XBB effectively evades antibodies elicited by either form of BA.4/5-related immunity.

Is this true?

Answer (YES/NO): NO